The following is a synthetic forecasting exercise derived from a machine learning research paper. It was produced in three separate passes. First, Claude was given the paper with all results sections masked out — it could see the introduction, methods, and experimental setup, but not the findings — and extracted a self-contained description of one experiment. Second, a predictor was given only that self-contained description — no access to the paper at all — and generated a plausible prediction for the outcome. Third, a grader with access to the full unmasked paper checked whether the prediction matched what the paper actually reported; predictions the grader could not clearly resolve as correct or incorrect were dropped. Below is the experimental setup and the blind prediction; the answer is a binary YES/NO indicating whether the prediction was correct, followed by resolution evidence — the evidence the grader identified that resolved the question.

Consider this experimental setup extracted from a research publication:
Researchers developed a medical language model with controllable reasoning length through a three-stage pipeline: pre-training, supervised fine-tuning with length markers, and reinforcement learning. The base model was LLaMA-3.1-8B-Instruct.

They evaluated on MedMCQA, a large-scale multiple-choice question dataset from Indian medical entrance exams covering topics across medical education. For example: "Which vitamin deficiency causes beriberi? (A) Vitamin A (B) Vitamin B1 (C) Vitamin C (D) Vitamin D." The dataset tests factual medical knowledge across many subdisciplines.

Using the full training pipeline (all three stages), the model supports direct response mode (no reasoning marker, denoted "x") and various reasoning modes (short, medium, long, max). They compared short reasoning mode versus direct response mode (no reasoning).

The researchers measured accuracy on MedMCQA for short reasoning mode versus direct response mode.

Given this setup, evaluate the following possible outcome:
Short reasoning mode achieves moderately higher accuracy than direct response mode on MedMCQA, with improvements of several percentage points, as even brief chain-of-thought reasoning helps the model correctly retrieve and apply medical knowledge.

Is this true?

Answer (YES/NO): NO